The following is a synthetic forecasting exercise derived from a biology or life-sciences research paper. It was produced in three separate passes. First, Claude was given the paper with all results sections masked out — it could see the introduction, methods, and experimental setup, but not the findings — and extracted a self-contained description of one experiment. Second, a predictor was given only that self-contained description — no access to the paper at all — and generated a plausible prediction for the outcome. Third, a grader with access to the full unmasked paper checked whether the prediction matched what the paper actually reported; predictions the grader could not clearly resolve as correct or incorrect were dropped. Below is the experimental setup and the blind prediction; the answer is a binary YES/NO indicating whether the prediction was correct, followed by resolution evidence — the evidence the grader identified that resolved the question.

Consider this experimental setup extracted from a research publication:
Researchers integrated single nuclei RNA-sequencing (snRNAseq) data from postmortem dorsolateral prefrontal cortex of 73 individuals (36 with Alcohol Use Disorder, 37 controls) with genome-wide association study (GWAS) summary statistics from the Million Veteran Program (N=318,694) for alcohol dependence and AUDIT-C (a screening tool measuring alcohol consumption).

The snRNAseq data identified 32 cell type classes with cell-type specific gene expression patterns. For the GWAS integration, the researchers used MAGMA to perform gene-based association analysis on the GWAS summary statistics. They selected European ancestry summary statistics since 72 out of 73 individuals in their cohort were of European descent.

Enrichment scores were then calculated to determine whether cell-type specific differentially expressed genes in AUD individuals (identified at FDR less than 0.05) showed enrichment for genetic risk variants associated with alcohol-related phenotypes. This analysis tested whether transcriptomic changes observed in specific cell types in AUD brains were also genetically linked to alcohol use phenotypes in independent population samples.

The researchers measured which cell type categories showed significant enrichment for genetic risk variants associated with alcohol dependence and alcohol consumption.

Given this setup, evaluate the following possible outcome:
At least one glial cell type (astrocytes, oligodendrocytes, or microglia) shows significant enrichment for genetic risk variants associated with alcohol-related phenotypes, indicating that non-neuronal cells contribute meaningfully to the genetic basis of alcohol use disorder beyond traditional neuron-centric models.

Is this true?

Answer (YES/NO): YES